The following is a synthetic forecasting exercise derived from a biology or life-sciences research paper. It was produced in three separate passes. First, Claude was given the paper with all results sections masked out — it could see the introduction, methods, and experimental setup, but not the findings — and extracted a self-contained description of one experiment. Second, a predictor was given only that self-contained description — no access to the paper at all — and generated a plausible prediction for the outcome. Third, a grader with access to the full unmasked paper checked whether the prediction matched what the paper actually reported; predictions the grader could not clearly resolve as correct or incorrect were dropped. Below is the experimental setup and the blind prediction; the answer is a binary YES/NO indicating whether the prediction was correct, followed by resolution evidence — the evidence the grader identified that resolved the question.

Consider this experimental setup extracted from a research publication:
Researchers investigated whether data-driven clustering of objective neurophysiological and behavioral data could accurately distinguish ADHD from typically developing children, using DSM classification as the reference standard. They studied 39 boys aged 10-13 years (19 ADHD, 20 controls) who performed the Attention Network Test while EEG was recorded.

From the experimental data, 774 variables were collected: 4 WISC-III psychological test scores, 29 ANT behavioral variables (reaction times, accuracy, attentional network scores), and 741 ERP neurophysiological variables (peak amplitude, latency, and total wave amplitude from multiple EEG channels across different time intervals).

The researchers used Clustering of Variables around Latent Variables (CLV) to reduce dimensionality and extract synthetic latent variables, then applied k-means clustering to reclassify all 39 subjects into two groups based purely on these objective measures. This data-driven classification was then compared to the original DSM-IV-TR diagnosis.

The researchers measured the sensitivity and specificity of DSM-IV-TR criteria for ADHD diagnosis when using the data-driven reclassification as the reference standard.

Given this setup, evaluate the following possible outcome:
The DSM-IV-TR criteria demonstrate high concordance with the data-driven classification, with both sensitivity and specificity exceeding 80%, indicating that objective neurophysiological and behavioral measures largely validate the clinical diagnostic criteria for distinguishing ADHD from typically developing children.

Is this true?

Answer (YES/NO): NO